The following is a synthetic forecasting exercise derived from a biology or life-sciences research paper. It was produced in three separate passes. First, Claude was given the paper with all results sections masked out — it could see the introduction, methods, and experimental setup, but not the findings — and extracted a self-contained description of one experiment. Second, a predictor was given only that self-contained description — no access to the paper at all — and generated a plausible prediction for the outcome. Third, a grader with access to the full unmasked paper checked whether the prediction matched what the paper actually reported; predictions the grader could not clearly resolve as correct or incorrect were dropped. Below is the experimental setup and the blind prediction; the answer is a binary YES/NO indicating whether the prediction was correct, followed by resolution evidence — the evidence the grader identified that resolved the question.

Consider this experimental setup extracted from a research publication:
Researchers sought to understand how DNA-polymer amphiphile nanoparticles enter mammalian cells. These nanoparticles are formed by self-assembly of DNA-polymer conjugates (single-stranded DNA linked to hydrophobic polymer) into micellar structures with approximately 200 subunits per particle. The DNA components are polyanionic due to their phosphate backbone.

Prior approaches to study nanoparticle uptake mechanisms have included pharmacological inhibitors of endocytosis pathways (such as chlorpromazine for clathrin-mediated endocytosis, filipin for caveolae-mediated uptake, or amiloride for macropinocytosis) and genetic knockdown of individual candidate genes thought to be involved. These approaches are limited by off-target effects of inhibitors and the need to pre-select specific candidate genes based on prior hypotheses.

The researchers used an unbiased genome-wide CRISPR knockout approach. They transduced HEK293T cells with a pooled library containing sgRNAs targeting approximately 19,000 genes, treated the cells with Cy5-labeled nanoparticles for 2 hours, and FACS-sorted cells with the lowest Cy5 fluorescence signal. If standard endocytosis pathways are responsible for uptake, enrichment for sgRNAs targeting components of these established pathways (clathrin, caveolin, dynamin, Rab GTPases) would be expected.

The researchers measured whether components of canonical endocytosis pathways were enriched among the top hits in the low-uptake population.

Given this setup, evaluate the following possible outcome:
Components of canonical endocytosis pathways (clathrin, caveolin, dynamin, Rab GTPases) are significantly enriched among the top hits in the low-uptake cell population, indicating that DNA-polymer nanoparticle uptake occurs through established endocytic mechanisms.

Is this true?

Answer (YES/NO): NO